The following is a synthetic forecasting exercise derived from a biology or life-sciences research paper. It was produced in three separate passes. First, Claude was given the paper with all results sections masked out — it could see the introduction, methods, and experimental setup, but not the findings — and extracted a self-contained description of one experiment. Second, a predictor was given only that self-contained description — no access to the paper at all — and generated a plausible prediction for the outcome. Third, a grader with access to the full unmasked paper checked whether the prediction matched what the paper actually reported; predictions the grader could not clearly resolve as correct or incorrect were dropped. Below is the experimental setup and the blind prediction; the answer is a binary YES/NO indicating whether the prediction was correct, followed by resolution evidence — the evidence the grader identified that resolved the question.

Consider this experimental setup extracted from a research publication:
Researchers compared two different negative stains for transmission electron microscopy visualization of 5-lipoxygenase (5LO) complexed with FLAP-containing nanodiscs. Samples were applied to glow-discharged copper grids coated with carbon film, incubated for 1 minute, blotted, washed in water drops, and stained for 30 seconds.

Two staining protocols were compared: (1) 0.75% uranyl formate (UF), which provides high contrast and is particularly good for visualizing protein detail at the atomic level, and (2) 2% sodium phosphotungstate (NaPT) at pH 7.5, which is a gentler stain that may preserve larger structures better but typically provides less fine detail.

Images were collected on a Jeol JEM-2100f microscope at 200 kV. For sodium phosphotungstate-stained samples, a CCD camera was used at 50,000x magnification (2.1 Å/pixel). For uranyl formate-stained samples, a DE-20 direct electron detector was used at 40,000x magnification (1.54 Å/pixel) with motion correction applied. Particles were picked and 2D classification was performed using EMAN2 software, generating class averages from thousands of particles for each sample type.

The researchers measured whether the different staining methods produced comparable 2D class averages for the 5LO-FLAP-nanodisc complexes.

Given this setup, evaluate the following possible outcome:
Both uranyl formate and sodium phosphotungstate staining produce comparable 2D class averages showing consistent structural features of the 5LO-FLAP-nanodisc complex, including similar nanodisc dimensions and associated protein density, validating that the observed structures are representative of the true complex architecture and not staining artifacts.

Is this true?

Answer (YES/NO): NO